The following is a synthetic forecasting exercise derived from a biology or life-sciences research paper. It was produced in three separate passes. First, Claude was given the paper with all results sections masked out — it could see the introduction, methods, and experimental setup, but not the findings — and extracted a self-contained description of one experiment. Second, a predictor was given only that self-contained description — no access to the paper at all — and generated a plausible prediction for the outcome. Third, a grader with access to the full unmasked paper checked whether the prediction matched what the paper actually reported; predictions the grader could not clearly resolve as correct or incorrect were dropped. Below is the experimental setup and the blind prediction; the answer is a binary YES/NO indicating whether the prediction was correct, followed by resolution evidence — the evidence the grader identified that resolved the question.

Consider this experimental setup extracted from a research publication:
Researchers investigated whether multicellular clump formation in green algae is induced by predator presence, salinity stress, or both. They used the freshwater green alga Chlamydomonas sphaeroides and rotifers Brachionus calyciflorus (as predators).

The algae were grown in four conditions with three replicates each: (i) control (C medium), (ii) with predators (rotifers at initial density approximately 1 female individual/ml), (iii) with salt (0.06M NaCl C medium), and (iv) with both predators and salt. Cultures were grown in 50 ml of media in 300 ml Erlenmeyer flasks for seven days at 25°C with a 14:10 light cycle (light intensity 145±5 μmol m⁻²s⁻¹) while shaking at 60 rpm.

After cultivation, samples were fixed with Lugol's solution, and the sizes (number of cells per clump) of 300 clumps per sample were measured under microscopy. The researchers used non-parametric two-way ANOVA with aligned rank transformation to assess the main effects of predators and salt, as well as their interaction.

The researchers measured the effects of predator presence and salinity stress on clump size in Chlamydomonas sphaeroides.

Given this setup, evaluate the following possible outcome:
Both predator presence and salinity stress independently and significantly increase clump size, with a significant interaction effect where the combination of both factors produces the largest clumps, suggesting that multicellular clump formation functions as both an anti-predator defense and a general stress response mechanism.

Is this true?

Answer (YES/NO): NO